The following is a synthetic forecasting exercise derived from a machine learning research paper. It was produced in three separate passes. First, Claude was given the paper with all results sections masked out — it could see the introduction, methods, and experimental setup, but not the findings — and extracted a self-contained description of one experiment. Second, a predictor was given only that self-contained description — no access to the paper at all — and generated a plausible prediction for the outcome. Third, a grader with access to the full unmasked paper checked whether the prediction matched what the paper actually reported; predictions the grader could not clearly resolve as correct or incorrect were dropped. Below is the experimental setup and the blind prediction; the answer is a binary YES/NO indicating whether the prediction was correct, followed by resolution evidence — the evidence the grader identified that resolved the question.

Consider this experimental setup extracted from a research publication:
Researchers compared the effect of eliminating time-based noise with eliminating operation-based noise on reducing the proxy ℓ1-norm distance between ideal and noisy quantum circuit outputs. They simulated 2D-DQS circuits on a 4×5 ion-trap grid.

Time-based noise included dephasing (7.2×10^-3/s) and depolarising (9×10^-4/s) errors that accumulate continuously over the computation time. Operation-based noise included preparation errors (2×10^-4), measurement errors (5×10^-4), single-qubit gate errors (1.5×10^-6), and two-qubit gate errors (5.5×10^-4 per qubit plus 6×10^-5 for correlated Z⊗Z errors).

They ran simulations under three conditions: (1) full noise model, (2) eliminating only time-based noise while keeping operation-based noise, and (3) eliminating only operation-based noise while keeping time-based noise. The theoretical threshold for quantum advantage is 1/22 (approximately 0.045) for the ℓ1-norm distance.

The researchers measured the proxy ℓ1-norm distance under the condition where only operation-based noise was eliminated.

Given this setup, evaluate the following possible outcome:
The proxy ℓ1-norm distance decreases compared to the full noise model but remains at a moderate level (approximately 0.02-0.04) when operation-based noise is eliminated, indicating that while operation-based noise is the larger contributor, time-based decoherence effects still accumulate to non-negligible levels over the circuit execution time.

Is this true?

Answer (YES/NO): NO